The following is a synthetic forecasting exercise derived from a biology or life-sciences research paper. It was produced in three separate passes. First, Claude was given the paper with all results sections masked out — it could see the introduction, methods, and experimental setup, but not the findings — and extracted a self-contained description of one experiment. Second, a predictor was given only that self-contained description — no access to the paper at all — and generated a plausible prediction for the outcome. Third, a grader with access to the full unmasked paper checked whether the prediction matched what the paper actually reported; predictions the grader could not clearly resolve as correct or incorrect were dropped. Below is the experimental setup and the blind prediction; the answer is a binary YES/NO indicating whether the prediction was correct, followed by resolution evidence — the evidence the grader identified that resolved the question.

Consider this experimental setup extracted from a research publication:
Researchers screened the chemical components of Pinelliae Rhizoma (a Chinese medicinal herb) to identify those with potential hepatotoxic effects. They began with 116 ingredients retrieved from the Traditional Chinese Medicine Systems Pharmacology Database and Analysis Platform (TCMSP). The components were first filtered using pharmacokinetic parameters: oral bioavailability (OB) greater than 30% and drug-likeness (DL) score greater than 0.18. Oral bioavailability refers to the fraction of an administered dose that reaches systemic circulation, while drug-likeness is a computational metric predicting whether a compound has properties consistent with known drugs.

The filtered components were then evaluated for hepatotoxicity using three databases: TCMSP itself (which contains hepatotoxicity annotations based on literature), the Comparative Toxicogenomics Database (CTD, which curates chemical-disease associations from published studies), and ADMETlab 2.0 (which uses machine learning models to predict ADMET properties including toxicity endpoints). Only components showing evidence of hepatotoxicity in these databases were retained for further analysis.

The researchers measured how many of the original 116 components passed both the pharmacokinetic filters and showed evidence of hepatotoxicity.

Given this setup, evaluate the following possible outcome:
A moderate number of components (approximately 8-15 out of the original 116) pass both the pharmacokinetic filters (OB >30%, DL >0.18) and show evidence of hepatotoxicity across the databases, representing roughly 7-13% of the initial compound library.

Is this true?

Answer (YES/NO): YES